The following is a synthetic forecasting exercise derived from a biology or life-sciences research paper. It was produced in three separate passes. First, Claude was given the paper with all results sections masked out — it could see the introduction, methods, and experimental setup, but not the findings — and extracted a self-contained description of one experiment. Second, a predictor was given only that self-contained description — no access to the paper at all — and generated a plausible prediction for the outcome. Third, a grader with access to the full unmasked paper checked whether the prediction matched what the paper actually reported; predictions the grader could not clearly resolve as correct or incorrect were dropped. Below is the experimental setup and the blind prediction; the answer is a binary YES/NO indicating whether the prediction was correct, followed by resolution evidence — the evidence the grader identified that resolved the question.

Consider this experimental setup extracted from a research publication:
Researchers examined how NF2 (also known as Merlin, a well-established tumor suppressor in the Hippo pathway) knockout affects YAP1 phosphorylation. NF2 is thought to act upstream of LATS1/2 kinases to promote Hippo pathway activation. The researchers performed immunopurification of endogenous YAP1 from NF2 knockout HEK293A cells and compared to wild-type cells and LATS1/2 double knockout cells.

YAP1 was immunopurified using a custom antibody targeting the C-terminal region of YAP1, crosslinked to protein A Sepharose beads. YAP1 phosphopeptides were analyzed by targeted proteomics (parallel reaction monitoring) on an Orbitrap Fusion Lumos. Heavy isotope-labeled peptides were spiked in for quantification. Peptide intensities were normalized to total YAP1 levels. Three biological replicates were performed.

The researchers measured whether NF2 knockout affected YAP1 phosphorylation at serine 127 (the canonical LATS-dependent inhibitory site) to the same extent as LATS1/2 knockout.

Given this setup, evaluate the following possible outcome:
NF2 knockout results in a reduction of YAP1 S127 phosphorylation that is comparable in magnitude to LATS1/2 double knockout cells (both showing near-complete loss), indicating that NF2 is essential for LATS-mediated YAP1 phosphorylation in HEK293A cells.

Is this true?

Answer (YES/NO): YES